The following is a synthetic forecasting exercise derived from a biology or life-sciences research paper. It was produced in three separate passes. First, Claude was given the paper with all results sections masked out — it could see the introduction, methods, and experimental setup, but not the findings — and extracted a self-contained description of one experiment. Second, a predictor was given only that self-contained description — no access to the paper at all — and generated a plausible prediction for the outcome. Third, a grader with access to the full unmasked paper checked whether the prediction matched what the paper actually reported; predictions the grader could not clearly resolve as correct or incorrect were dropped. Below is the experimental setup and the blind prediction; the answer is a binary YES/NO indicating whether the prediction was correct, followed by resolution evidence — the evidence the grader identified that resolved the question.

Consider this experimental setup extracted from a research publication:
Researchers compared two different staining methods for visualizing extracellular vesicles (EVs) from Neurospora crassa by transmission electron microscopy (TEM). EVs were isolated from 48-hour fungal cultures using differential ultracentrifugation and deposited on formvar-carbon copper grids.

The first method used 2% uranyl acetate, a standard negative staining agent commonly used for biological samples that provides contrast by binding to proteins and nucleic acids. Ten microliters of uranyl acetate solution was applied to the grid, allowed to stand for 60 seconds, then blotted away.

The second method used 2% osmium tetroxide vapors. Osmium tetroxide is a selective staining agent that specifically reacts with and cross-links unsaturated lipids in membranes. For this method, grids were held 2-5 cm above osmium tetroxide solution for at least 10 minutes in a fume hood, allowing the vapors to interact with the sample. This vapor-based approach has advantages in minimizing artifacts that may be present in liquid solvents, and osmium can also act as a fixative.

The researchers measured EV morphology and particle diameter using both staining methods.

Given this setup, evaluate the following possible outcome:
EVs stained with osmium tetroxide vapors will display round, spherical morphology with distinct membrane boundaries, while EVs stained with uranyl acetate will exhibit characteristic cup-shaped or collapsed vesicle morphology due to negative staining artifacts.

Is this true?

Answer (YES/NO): NO